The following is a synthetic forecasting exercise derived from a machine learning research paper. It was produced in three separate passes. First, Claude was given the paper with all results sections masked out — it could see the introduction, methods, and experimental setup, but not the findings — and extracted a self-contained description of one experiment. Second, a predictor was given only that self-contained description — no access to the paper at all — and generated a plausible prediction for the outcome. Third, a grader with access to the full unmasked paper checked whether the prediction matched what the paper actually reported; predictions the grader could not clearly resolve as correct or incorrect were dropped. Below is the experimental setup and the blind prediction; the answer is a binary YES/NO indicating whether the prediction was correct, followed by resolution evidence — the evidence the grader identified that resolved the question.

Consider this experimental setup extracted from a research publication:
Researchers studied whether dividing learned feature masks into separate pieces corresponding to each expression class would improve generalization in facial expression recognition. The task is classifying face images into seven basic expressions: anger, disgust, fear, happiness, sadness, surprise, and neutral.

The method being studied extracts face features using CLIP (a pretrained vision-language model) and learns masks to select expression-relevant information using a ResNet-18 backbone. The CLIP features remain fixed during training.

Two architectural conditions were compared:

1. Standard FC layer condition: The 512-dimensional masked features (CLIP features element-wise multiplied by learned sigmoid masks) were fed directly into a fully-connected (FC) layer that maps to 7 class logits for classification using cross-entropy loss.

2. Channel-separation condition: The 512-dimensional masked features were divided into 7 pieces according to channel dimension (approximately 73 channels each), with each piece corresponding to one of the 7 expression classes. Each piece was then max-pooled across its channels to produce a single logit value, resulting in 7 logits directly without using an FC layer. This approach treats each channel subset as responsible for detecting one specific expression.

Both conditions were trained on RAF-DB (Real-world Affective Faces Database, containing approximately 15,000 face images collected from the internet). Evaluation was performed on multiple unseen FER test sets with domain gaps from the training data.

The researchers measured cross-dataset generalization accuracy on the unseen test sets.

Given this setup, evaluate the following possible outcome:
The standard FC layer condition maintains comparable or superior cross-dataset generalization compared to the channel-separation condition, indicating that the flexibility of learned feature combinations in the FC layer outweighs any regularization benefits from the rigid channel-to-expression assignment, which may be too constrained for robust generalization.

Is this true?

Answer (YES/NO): NO